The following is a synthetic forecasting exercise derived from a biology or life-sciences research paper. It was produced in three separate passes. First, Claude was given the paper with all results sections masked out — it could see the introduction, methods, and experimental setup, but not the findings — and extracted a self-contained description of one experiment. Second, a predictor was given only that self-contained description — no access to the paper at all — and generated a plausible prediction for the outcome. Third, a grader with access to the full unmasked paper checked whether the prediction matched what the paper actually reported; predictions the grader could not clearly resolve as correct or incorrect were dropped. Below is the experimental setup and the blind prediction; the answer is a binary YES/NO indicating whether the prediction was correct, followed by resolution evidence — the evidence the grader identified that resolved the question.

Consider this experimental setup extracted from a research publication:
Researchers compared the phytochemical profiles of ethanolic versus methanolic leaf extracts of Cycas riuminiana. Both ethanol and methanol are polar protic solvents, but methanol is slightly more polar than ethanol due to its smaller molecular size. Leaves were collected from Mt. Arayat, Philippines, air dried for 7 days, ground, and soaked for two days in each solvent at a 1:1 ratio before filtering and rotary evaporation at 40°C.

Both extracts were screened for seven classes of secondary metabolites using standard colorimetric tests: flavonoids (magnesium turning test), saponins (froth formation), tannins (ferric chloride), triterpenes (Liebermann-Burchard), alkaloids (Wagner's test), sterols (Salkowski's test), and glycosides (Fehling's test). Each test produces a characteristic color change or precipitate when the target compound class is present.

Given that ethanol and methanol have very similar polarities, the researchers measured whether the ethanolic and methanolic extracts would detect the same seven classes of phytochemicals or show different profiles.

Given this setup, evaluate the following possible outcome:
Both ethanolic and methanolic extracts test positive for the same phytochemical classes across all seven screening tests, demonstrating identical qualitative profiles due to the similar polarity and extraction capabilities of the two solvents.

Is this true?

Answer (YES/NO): YES